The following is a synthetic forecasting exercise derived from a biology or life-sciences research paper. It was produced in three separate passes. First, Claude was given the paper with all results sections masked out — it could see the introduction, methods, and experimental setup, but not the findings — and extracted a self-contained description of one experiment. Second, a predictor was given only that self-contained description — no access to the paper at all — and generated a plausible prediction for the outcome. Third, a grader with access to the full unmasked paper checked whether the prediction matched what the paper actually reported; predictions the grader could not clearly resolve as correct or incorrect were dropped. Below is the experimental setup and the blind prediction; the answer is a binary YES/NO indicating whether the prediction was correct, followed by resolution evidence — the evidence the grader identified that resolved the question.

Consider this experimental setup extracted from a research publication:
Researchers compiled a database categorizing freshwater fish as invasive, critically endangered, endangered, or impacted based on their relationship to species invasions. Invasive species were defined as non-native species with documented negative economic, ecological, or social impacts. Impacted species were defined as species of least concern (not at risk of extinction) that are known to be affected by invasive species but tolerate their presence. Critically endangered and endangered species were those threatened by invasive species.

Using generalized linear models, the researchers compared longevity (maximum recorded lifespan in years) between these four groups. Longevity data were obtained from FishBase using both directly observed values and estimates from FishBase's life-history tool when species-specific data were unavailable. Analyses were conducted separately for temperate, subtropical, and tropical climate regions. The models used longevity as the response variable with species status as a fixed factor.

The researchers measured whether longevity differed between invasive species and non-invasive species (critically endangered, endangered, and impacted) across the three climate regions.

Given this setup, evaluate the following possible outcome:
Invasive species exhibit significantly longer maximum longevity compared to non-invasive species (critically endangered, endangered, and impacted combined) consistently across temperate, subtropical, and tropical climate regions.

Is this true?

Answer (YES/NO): NO